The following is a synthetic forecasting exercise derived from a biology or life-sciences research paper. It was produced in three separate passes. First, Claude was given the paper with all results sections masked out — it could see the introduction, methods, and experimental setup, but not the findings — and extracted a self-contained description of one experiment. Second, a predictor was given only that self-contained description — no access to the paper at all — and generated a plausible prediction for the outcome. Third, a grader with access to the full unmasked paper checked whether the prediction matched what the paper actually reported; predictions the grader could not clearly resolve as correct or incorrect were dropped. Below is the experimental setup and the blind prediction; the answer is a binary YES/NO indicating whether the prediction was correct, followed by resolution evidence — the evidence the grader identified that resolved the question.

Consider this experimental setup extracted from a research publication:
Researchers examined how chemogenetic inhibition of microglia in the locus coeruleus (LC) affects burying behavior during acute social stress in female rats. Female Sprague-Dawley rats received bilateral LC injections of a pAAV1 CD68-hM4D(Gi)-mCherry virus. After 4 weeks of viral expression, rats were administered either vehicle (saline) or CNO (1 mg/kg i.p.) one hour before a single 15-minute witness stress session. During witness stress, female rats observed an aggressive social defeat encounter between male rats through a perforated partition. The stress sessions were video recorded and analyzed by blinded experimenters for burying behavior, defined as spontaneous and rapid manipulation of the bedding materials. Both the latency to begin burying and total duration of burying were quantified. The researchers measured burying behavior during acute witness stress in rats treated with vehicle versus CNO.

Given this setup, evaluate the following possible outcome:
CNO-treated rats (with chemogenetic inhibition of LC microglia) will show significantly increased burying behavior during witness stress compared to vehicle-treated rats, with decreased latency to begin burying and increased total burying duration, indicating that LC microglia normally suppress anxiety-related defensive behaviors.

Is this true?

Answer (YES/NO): NO